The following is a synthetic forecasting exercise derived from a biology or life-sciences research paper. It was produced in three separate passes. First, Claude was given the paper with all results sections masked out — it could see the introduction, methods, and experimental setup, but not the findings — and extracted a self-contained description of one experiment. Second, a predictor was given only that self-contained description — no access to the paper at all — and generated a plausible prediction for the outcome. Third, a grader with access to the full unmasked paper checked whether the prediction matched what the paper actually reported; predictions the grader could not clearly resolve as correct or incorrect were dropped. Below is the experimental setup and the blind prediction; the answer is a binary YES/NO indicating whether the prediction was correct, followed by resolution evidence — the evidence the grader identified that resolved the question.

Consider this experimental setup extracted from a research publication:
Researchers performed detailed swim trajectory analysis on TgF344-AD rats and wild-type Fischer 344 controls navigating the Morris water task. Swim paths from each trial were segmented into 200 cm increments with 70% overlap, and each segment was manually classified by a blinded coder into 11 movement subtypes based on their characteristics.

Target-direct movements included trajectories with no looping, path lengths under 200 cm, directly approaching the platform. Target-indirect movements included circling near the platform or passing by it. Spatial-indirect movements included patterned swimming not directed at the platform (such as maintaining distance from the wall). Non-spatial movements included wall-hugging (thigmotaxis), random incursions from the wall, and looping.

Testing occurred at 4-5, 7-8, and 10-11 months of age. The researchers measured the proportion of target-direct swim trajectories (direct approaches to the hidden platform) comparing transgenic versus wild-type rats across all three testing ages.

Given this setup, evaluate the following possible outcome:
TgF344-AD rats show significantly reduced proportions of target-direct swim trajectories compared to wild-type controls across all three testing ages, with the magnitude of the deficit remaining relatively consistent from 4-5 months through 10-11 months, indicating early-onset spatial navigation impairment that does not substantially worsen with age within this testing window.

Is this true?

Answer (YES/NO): NO